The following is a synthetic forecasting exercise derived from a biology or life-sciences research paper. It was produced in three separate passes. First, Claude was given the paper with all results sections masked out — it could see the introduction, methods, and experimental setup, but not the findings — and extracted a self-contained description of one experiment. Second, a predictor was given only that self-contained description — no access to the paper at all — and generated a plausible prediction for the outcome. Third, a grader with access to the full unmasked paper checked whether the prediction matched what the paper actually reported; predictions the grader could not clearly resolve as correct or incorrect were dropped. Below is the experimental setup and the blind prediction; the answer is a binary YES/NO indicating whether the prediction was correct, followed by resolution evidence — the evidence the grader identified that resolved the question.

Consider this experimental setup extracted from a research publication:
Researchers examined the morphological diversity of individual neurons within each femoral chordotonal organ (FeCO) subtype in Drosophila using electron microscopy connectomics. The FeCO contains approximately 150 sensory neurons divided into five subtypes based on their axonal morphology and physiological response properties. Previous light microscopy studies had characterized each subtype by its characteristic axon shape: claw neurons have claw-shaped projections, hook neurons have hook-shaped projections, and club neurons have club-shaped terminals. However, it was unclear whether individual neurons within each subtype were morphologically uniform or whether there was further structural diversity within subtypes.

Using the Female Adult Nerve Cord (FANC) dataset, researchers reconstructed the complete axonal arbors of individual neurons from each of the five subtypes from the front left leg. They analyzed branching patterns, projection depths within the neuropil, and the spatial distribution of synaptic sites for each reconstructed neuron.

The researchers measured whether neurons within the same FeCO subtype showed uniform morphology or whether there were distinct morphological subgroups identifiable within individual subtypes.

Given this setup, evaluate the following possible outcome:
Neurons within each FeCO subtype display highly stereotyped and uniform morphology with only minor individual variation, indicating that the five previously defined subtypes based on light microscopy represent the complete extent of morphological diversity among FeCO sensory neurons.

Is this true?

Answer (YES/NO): NO